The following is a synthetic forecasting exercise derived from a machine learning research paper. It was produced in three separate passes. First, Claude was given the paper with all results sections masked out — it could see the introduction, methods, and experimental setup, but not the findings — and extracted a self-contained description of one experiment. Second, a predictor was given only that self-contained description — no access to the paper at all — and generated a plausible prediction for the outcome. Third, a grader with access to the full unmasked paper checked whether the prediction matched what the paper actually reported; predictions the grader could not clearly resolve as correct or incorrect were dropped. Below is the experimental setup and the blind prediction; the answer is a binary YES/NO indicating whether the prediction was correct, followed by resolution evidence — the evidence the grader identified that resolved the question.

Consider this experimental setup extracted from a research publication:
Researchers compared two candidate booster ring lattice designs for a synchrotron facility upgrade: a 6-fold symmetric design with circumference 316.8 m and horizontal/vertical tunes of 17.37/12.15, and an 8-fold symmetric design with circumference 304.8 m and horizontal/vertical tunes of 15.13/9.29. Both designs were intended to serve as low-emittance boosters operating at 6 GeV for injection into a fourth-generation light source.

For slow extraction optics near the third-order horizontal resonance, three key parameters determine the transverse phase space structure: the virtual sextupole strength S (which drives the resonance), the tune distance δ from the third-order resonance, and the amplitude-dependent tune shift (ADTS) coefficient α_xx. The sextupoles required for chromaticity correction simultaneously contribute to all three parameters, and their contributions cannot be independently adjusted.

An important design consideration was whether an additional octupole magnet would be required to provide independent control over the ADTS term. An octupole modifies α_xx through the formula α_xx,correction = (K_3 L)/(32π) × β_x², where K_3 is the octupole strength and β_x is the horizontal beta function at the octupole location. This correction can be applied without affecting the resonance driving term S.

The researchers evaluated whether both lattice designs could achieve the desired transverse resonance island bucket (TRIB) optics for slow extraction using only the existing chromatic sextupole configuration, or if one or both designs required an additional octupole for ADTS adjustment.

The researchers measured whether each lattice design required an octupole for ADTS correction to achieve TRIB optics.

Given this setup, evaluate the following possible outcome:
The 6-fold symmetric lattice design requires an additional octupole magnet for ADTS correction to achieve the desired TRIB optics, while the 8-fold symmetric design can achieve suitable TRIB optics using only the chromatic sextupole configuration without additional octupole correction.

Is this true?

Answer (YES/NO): NO